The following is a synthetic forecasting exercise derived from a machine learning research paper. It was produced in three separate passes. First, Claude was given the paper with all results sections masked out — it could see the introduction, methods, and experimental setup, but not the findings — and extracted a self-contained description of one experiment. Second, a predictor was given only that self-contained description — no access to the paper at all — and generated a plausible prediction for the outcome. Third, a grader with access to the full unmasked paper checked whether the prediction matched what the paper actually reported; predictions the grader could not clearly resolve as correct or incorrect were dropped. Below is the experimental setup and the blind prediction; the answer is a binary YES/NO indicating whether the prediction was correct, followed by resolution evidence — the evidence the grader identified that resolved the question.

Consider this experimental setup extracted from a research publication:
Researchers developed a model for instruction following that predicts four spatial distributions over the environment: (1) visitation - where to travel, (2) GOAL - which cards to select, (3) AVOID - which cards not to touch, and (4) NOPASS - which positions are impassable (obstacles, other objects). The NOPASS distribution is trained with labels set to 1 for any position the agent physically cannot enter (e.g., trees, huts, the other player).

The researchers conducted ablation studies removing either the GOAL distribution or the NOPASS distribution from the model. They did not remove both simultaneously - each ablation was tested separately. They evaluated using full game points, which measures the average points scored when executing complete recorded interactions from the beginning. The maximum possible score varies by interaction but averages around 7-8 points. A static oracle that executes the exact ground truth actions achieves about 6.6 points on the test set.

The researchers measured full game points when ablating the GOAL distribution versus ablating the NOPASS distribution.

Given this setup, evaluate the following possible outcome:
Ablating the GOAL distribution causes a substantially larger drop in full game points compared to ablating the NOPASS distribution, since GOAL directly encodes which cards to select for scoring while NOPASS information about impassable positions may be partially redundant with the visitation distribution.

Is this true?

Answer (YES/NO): NO